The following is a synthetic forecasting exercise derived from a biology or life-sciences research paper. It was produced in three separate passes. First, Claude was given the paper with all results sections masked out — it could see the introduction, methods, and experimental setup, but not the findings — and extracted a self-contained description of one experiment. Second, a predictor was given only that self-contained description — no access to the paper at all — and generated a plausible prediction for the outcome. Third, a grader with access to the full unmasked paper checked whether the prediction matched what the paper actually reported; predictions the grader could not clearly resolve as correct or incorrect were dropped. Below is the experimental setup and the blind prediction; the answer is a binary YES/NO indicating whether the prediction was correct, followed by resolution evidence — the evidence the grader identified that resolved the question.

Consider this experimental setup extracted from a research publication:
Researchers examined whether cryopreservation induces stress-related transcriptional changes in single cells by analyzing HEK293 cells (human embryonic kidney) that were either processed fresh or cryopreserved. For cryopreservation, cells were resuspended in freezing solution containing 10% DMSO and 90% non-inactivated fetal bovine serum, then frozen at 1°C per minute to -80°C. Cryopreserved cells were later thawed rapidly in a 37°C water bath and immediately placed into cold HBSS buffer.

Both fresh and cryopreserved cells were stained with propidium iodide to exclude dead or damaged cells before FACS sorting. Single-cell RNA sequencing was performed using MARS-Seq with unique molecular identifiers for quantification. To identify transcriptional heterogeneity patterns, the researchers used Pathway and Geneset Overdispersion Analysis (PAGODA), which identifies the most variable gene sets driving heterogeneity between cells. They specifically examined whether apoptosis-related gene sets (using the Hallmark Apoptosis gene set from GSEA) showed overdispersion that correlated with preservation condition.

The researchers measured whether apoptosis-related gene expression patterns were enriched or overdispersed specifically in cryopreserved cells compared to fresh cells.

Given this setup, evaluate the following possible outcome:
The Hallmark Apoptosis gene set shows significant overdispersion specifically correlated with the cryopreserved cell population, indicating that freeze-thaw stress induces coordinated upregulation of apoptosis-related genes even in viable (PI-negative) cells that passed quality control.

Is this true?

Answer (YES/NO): NO